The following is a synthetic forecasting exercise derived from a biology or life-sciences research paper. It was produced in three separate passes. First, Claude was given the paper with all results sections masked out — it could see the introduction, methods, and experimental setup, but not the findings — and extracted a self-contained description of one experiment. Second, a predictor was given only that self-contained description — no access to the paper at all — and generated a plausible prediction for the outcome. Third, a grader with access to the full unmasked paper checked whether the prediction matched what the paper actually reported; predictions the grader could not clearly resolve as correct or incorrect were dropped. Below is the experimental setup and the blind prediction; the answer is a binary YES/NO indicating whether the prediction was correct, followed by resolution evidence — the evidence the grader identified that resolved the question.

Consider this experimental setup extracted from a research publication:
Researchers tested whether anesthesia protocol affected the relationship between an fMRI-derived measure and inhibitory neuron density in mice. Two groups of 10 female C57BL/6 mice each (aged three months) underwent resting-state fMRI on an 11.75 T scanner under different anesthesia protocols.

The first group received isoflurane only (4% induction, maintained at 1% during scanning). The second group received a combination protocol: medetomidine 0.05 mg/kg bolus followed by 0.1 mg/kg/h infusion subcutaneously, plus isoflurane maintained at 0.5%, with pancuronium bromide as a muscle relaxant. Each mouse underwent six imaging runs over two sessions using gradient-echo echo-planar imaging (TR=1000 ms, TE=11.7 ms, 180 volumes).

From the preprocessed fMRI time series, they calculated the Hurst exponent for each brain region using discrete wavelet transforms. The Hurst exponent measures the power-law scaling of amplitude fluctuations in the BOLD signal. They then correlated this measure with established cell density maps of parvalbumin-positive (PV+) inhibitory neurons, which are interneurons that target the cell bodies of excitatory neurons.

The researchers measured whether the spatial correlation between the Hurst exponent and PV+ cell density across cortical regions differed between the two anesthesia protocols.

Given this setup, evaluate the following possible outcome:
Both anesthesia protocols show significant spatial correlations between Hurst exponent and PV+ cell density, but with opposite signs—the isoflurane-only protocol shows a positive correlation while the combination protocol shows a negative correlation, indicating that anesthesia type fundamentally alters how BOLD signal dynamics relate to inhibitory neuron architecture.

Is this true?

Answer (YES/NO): NO